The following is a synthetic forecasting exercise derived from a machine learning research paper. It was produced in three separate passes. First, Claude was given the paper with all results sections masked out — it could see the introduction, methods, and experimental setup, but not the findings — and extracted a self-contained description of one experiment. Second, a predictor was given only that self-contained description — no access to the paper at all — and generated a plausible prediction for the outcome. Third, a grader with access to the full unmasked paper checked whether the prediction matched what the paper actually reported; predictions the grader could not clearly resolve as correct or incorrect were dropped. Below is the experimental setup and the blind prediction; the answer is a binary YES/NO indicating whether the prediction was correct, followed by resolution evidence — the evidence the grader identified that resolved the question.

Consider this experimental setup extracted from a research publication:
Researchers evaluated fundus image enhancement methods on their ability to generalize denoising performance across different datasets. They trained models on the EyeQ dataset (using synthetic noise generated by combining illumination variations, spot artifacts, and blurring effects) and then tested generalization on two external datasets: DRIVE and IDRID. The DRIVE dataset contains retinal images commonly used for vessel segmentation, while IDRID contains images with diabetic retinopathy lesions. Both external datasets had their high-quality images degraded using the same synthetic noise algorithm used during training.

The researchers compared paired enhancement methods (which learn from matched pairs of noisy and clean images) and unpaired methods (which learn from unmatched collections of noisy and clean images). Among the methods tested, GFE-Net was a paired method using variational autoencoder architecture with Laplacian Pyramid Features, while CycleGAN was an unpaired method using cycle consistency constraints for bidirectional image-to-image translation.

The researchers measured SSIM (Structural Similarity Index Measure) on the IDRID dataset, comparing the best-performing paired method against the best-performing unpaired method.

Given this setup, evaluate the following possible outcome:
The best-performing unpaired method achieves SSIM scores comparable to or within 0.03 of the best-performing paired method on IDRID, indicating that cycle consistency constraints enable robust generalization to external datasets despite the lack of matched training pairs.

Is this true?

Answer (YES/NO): YES